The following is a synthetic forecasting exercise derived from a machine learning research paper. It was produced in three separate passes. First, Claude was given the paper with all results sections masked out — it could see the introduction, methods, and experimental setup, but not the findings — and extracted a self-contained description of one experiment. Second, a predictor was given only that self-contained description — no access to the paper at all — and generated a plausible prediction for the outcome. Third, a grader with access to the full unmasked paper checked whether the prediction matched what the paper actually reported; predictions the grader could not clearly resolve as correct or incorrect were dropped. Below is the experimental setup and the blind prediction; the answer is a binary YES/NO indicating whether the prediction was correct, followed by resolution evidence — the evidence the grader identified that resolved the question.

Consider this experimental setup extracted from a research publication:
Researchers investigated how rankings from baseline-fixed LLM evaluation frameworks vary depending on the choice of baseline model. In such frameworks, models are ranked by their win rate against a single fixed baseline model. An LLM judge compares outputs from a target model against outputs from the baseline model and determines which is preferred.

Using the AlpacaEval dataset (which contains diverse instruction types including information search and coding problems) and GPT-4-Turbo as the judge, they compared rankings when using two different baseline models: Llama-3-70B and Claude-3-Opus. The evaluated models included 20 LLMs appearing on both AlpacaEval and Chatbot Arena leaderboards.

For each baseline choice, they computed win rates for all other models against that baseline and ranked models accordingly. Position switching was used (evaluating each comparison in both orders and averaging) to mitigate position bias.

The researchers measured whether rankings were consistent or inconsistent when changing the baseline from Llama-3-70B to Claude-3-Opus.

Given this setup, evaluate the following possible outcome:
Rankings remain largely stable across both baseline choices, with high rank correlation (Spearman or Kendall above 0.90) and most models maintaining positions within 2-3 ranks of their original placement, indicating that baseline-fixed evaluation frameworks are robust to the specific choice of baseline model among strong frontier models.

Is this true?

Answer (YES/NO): NO